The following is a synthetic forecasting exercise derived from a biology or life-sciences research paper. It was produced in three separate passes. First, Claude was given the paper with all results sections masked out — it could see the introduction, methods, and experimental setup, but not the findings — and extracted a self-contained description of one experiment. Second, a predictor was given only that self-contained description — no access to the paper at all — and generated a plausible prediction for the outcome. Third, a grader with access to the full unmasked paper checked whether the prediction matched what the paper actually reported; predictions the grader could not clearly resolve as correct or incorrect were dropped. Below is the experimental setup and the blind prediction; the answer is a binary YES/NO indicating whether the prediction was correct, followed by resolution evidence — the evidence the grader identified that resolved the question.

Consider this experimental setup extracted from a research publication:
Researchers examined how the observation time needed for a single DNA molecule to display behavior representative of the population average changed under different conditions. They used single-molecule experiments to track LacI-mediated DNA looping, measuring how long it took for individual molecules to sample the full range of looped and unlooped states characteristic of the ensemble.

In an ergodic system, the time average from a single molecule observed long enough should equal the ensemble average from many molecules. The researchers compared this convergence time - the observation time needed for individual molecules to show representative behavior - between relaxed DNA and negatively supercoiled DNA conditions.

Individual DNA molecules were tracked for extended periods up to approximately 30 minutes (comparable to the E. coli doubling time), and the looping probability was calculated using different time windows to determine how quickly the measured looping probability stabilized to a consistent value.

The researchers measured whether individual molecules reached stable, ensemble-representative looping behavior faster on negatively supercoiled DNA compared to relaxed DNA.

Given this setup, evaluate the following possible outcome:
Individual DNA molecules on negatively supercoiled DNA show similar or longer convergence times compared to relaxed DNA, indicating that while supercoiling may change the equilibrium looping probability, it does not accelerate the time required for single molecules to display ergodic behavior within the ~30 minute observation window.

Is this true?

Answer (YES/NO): NO